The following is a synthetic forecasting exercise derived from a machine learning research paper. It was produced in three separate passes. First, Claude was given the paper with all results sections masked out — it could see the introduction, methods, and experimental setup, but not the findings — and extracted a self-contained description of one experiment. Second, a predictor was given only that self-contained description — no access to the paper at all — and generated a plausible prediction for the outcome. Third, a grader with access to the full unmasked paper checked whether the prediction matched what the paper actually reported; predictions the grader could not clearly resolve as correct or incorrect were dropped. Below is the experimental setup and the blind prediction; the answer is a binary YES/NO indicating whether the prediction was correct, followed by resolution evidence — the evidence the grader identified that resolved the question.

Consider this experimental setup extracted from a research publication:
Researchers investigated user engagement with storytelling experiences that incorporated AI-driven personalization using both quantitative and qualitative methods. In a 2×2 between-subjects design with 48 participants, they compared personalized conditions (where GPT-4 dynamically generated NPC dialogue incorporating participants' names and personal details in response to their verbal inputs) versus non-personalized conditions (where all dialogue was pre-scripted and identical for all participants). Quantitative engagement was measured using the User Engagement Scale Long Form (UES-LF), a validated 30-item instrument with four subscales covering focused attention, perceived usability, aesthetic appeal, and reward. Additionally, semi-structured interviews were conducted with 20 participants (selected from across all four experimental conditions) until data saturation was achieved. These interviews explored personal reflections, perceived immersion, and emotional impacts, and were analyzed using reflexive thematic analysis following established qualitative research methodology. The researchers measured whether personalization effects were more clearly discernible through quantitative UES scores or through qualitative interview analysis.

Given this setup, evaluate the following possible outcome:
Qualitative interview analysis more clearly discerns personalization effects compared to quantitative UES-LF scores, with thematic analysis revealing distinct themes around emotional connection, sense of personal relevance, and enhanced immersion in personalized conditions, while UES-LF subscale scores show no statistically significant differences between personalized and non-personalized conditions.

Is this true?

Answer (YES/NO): NO